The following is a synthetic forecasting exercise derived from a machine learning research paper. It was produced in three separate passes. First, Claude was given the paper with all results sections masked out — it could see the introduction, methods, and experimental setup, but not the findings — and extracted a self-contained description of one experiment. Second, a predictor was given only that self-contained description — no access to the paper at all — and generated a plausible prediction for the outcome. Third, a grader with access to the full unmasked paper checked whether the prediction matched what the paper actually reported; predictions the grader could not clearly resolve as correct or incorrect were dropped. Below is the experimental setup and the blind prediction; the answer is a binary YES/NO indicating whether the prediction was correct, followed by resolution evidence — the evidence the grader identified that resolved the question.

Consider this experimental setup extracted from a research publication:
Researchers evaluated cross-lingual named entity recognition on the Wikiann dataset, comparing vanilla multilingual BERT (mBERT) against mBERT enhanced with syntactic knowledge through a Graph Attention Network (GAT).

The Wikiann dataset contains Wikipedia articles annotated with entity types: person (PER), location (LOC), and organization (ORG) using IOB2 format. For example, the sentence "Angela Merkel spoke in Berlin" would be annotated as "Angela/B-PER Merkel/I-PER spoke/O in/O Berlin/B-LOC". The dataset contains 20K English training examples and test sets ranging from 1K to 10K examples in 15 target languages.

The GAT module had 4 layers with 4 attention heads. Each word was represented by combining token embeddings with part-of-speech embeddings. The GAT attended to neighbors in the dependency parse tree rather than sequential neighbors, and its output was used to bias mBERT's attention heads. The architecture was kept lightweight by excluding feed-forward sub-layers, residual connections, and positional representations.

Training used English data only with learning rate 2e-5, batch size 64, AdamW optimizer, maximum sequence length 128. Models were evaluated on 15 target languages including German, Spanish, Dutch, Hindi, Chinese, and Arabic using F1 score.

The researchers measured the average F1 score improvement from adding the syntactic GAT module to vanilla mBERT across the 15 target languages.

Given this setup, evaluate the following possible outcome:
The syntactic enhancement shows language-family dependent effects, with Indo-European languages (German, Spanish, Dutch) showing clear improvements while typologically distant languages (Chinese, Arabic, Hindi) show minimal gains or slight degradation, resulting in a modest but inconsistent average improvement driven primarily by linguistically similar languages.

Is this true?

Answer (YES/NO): NO